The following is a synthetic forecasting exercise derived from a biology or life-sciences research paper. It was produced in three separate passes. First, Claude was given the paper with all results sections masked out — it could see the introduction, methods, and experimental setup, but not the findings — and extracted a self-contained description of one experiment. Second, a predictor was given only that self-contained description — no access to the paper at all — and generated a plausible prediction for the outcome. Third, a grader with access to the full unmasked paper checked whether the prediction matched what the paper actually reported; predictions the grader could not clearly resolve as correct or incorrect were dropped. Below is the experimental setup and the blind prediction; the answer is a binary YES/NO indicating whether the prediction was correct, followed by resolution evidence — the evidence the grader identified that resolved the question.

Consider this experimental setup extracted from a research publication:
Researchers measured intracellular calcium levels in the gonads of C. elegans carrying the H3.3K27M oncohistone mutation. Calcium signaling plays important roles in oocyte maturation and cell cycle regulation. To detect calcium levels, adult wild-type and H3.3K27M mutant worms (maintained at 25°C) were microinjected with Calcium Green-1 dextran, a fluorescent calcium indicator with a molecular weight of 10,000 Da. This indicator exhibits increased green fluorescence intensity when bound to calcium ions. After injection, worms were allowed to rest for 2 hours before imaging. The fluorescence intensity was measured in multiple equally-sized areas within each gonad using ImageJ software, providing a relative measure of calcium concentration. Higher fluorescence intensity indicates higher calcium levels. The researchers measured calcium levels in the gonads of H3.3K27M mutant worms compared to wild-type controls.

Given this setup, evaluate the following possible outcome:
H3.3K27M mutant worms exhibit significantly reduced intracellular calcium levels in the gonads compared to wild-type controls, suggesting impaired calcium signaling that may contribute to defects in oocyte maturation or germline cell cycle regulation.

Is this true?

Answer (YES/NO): NO